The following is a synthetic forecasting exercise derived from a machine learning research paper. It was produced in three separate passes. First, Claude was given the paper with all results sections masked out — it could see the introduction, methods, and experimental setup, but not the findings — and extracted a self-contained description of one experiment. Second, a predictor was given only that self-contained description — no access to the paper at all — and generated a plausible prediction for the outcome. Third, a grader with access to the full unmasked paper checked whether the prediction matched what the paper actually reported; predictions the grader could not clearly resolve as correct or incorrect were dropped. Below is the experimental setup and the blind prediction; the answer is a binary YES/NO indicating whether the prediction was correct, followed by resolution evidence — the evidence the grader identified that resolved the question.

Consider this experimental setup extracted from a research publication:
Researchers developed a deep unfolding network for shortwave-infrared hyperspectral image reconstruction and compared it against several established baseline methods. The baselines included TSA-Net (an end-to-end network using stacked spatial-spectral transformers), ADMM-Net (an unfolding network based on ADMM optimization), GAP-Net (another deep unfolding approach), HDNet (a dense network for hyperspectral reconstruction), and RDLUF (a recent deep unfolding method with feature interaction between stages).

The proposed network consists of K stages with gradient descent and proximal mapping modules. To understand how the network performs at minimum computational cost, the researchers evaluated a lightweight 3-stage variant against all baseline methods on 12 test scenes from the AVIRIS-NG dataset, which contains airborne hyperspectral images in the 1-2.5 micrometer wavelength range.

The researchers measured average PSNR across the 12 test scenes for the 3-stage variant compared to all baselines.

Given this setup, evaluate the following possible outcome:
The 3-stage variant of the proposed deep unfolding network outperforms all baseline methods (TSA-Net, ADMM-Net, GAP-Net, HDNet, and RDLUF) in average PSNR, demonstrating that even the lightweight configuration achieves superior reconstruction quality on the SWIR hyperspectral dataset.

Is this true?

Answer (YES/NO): NO